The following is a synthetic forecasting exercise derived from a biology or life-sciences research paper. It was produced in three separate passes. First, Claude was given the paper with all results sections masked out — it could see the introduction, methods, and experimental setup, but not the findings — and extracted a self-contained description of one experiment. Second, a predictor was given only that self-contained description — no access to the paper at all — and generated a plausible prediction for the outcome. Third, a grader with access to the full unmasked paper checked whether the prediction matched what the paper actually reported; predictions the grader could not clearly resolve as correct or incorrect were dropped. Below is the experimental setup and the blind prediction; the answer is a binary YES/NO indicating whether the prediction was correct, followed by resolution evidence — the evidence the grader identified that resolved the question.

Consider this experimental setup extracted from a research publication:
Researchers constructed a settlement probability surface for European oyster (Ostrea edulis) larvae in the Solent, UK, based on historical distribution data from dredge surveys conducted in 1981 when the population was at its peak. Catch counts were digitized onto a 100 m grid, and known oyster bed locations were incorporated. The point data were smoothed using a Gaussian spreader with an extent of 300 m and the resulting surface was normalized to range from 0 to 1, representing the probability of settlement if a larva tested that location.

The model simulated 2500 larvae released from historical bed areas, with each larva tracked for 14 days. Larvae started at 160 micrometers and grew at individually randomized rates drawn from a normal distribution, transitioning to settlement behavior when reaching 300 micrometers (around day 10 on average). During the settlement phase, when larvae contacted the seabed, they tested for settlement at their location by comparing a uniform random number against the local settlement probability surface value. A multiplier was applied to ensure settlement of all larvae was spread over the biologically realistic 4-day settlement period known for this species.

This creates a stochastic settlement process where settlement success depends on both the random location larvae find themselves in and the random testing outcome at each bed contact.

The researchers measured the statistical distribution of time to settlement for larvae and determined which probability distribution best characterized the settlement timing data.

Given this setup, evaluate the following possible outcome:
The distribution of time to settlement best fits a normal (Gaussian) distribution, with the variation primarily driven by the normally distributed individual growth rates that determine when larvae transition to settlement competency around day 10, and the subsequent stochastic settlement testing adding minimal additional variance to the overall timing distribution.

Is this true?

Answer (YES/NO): NO